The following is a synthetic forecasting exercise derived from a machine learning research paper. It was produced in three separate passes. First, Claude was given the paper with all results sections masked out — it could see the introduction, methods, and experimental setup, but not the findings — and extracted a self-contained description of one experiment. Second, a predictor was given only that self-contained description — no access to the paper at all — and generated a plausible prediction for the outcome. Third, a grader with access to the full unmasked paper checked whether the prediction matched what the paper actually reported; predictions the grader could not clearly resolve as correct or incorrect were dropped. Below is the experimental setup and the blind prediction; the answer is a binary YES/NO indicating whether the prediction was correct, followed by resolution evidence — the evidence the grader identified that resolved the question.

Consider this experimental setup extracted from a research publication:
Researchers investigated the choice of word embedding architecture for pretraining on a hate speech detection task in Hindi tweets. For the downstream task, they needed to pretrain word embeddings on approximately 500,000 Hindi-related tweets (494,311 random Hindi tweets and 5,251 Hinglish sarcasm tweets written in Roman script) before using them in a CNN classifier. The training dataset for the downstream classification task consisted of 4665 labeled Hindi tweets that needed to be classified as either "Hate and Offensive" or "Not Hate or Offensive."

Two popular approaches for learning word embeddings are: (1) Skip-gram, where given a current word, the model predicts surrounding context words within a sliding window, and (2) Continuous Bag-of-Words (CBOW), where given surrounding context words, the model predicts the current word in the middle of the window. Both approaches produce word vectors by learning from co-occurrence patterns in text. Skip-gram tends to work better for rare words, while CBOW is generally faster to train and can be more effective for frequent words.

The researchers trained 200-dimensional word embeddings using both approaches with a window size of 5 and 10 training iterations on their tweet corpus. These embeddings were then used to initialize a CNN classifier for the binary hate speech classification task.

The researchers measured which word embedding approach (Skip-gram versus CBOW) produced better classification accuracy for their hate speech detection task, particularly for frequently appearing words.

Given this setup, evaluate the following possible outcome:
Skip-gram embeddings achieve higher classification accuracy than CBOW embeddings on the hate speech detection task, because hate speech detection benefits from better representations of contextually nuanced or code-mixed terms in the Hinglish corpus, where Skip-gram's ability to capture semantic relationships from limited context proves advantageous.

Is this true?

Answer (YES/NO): NO